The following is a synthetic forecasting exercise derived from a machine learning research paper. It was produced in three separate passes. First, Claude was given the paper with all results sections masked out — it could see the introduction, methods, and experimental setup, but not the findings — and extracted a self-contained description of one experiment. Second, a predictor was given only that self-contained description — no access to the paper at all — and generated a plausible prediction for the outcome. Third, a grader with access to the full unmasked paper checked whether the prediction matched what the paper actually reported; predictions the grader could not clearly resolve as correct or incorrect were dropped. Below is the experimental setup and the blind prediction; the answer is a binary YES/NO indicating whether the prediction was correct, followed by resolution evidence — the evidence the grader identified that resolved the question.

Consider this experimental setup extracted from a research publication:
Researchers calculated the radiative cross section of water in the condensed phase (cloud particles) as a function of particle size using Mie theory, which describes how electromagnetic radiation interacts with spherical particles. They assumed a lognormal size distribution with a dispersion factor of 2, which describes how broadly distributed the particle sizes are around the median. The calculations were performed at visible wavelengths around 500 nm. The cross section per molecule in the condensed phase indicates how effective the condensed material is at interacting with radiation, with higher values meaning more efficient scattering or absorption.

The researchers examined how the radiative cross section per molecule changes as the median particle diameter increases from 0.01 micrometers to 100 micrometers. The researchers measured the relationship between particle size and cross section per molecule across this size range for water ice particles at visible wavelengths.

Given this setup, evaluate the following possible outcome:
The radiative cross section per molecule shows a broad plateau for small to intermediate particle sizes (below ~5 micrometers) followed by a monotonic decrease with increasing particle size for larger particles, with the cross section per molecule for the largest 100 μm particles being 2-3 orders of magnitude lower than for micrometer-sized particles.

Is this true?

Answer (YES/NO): NO